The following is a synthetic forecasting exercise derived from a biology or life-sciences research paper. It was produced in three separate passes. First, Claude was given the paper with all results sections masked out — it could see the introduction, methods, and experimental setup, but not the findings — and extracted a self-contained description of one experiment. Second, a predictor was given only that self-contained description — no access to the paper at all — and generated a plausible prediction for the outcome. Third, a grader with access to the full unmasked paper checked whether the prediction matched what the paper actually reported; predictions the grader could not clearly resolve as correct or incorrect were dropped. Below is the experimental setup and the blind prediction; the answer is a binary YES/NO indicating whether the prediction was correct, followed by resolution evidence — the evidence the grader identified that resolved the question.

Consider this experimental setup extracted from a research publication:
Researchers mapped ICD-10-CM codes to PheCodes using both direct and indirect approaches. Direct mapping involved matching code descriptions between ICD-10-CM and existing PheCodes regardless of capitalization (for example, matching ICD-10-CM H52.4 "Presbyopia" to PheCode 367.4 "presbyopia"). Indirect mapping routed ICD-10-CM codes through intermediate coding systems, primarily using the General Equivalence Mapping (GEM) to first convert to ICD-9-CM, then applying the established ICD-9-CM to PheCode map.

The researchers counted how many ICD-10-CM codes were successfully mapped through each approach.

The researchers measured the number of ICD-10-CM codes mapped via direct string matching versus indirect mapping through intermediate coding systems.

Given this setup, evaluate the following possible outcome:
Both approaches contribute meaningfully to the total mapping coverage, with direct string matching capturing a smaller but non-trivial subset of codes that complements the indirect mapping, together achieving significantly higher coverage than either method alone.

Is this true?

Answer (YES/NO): NO